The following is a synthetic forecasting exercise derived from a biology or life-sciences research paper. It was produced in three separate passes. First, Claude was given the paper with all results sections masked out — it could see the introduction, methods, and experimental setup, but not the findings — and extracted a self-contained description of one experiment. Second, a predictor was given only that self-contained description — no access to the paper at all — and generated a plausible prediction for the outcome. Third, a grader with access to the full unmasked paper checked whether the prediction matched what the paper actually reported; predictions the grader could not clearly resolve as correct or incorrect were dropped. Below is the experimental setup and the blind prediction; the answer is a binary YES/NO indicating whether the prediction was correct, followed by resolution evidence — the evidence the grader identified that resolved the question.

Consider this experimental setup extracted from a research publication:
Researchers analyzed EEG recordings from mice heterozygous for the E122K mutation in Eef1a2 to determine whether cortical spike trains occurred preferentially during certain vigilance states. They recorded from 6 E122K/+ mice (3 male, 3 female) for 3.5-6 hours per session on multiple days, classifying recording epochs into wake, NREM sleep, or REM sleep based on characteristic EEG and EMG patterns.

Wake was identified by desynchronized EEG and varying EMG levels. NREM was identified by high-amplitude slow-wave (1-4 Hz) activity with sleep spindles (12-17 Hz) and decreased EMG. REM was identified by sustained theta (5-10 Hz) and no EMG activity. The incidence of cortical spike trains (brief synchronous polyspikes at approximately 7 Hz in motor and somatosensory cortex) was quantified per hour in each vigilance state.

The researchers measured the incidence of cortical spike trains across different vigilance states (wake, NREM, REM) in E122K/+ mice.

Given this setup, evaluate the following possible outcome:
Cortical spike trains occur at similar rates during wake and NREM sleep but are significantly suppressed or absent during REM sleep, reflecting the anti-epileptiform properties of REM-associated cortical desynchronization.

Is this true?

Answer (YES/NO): NO